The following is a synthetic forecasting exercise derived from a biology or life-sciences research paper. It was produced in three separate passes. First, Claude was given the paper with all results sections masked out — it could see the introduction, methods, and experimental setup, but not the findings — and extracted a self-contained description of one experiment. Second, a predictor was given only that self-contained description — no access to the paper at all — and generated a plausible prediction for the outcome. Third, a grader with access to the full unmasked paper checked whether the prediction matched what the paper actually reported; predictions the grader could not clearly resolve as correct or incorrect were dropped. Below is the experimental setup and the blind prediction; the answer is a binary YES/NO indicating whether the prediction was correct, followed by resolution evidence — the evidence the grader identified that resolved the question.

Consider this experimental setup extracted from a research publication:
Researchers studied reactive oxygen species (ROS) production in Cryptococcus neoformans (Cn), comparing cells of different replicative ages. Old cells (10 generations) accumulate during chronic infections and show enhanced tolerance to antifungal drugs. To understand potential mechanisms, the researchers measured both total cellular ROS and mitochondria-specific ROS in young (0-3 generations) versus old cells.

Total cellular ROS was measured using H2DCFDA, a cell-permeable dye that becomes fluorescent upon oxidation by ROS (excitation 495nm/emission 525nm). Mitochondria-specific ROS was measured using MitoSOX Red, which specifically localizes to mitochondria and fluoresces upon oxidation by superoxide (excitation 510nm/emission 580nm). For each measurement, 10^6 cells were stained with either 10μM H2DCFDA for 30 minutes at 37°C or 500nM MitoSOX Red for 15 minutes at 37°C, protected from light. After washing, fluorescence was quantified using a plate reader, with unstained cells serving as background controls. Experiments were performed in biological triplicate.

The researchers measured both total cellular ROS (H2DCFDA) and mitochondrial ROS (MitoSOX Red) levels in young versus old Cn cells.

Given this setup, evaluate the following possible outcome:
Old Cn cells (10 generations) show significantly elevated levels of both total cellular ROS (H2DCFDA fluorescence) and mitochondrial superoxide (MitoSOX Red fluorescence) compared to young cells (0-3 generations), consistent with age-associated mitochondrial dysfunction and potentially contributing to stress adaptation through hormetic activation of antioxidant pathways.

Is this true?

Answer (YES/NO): YES